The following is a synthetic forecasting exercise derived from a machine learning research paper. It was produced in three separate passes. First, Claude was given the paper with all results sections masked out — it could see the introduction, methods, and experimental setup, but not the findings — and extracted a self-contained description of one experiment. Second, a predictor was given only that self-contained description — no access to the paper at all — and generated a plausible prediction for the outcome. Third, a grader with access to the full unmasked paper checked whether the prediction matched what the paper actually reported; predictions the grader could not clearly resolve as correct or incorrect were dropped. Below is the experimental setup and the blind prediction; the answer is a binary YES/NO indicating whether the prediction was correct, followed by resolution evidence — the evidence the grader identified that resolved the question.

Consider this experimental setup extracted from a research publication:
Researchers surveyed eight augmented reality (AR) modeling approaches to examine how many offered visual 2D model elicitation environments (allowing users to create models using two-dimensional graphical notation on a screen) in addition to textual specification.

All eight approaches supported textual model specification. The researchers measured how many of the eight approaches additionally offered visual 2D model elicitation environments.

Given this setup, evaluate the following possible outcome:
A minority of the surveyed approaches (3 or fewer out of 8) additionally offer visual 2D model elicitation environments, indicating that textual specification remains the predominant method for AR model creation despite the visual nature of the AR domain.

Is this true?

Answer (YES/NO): YES